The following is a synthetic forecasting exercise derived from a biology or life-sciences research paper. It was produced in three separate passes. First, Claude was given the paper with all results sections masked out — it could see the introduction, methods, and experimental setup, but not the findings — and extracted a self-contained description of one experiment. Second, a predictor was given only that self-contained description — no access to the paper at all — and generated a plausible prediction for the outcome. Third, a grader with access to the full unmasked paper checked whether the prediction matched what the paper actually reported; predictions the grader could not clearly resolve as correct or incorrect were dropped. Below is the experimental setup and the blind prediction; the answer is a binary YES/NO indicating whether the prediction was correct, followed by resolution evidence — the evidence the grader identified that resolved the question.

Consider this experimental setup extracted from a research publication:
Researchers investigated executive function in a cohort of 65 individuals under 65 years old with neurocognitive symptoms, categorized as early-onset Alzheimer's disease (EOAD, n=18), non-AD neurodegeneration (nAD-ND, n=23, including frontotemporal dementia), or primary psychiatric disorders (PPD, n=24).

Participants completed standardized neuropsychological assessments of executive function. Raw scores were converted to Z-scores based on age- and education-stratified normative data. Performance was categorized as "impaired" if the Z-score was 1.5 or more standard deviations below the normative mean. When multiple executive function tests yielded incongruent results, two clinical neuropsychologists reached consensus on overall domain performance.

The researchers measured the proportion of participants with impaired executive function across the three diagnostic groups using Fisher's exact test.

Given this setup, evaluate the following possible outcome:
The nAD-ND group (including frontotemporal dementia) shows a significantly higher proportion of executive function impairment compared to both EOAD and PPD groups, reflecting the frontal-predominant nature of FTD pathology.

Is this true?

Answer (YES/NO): NO